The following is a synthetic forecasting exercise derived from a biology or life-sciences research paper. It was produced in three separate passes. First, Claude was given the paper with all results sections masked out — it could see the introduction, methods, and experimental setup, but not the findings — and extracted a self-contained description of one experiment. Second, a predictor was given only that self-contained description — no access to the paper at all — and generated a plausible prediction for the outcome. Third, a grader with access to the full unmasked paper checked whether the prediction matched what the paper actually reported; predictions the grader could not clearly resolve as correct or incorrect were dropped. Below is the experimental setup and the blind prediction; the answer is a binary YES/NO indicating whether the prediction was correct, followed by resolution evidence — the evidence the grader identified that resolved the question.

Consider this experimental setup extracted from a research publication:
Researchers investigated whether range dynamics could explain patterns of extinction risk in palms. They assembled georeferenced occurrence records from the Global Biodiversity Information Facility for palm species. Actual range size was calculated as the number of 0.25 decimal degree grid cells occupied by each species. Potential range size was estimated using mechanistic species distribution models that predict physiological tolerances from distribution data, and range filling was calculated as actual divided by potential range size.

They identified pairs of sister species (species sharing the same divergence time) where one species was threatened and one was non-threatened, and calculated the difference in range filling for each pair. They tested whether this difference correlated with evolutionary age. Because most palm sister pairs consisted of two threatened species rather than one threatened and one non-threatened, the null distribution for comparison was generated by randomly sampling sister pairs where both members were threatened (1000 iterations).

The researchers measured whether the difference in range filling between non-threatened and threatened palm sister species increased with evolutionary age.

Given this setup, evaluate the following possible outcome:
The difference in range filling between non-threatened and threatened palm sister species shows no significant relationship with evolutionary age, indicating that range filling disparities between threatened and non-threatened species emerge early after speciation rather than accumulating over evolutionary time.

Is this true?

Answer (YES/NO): YES